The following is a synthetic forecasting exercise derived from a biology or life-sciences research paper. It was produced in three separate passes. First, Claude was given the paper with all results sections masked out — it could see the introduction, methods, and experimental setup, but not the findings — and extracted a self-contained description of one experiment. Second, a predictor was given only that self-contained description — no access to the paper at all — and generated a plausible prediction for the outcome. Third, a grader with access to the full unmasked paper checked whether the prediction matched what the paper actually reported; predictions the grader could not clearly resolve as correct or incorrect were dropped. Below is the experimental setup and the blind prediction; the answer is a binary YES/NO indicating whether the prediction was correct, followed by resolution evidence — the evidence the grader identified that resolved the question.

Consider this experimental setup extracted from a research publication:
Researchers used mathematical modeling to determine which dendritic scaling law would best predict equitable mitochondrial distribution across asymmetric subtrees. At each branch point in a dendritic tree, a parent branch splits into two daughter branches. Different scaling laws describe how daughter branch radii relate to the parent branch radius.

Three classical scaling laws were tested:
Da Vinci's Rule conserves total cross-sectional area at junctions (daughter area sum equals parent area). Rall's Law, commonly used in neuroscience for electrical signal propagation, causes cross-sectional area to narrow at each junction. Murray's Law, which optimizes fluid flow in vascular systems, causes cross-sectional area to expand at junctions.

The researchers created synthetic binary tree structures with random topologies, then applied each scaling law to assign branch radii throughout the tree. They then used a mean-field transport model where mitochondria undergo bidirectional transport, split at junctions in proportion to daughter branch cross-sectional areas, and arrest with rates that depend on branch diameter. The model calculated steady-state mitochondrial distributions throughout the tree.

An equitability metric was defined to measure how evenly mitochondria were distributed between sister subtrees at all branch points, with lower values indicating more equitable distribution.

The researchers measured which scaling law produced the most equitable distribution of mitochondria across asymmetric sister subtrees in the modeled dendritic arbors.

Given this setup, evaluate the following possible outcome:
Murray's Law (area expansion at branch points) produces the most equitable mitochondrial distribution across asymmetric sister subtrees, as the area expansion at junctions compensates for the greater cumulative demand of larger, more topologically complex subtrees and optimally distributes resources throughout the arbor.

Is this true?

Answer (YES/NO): NO